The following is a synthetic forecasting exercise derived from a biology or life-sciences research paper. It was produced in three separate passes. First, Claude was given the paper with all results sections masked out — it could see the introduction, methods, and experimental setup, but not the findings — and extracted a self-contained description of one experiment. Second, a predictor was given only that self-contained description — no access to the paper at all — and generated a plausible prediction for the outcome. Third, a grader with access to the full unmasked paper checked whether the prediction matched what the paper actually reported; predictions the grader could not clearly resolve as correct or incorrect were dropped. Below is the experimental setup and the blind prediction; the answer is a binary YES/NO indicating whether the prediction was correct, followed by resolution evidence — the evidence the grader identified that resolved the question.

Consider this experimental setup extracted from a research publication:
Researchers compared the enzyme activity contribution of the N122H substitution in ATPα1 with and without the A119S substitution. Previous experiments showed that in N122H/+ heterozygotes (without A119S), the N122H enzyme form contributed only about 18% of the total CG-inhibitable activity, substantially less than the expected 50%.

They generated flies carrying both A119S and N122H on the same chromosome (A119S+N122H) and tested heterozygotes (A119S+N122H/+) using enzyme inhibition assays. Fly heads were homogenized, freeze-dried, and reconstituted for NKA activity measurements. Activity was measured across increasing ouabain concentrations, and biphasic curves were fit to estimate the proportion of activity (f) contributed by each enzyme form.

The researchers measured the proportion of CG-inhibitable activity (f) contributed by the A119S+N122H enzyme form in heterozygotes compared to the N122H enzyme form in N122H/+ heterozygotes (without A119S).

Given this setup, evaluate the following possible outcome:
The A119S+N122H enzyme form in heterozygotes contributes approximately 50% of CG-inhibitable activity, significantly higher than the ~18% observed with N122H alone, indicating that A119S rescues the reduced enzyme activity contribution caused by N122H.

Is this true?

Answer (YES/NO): YES